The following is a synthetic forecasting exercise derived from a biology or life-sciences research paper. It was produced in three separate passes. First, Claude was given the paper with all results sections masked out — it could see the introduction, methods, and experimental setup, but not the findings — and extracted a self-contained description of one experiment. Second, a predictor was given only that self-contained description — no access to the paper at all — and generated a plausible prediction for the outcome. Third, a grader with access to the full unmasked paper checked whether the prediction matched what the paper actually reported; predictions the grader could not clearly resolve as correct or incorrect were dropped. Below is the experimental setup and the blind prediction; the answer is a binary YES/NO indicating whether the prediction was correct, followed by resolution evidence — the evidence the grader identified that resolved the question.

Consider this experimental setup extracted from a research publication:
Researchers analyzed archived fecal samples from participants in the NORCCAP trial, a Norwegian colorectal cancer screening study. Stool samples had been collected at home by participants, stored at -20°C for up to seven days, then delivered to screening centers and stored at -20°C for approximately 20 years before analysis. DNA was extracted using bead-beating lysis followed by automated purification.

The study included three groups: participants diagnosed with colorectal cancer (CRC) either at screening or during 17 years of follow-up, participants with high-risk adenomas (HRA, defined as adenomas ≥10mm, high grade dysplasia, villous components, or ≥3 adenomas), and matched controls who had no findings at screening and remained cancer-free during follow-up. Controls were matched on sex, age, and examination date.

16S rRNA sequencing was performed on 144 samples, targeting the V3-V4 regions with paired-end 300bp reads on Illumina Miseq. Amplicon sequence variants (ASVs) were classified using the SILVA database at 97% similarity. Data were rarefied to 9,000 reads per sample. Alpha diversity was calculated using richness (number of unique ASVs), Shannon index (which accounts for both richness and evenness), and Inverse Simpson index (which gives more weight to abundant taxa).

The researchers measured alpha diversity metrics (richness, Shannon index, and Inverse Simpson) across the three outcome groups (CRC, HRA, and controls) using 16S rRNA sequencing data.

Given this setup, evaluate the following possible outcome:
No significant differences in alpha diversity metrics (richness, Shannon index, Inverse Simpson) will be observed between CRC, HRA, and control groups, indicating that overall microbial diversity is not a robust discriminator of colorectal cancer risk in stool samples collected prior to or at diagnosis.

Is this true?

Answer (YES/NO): YES